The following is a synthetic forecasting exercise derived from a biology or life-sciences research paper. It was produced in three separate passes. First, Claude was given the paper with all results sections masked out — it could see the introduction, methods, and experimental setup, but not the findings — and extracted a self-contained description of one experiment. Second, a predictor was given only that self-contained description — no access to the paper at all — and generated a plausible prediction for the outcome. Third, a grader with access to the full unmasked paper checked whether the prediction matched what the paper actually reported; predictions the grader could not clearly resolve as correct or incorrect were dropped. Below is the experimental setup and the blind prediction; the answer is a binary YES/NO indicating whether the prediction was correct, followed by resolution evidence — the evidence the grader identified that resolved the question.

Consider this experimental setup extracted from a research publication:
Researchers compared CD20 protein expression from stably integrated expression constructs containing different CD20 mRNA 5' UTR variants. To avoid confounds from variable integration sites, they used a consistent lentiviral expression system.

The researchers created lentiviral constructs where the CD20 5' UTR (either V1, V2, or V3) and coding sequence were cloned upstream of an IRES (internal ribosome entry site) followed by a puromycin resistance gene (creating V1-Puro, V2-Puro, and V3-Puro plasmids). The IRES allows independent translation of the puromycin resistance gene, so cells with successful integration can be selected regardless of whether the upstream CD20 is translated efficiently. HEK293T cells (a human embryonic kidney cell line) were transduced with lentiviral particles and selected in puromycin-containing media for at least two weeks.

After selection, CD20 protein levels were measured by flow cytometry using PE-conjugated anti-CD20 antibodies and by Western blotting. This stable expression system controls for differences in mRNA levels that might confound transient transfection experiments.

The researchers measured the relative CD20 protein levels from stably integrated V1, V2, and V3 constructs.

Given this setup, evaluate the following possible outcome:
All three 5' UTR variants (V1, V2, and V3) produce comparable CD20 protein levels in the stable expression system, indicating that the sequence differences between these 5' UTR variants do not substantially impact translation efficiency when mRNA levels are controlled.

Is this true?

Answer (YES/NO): NO